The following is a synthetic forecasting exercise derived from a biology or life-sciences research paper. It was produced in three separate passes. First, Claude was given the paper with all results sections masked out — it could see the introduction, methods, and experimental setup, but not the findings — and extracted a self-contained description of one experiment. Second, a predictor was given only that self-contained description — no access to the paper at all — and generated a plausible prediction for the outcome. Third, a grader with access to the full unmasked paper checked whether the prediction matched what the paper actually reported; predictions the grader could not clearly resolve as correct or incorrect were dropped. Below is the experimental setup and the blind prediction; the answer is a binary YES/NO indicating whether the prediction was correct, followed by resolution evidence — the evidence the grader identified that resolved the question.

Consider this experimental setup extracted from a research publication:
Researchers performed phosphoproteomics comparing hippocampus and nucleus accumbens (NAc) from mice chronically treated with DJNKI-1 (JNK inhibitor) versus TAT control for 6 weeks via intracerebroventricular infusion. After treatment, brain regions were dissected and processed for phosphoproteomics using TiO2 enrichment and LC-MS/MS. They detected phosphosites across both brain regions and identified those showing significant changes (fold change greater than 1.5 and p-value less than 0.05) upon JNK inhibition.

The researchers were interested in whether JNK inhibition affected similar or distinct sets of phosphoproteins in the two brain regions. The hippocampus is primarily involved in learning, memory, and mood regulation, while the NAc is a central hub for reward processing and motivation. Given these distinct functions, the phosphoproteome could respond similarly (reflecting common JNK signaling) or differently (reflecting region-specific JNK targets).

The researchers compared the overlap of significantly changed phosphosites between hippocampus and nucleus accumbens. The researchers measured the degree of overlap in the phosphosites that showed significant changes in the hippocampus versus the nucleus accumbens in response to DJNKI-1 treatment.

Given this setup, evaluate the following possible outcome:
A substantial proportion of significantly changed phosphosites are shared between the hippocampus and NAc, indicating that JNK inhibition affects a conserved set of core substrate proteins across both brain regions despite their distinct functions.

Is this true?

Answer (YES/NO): NO